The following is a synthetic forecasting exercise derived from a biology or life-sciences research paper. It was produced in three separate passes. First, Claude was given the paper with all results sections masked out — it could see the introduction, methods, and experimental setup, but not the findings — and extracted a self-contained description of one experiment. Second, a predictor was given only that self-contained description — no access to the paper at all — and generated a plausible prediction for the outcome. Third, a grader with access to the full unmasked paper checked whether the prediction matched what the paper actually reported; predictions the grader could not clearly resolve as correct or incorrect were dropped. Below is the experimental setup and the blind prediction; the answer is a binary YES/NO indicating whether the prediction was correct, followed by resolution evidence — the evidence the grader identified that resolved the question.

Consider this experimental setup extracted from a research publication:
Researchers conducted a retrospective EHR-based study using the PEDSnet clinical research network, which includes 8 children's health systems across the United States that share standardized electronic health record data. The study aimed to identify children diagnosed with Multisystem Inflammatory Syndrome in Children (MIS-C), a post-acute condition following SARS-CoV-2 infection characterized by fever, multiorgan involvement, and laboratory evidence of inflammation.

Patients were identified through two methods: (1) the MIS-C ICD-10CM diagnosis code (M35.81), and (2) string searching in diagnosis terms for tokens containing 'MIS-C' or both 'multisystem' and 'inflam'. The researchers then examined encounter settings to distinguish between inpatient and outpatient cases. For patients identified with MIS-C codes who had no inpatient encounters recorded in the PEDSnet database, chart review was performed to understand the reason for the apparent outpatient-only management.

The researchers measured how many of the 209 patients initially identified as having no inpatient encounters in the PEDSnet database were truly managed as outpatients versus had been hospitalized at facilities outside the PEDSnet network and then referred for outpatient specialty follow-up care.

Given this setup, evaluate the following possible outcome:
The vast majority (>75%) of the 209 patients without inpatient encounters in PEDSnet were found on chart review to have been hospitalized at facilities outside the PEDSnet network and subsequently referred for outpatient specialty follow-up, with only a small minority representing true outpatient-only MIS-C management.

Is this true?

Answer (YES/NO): YES